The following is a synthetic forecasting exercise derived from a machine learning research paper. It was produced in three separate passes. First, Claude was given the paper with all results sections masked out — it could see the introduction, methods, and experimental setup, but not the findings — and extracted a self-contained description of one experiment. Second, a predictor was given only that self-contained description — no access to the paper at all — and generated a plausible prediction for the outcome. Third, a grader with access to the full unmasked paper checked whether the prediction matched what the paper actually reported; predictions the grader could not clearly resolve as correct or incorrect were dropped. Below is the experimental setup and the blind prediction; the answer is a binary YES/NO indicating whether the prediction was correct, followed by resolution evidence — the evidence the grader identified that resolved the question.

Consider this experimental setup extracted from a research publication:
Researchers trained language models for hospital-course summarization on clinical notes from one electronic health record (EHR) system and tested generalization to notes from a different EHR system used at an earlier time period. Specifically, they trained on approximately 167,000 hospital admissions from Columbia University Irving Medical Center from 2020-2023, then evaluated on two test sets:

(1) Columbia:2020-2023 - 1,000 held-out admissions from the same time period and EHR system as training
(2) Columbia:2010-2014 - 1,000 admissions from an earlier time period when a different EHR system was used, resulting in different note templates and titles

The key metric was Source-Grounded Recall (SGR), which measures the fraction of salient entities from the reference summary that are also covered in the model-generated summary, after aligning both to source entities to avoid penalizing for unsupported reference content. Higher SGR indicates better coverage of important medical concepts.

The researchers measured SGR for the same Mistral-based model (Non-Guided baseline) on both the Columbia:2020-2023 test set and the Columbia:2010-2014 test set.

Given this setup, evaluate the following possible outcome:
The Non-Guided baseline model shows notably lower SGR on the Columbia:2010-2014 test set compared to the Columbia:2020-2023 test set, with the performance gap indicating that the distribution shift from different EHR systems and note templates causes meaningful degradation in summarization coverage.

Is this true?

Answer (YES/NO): YES